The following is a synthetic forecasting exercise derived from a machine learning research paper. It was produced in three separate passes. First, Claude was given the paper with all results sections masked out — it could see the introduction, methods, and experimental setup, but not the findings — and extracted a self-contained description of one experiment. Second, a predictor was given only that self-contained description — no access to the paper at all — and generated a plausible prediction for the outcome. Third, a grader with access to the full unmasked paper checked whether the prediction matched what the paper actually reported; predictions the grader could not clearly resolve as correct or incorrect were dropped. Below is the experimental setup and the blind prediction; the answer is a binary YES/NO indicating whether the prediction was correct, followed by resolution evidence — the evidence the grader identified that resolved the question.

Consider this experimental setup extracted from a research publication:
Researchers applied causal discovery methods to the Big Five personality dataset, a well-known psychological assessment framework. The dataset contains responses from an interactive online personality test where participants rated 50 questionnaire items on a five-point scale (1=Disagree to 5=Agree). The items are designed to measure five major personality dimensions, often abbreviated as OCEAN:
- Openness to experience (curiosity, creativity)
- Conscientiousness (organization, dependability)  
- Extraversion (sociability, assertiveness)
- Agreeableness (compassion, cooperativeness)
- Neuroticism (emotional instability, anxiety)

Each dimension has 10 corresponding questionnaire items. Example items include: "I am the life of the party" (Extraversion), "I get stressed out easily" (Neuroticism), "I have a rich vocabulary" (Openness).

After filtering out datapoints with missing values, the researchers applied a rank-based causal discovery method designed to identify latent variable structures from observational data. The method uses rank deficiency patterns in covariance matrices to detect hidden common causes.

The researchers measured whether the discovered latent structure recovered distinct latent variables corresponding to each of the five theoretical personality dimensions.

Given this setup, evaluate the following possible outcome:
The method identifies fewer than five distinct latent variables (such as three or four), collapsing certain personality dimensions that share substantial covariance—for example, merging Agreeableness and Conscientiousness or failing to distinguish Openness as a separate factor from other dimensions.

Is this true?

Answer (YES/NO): NO